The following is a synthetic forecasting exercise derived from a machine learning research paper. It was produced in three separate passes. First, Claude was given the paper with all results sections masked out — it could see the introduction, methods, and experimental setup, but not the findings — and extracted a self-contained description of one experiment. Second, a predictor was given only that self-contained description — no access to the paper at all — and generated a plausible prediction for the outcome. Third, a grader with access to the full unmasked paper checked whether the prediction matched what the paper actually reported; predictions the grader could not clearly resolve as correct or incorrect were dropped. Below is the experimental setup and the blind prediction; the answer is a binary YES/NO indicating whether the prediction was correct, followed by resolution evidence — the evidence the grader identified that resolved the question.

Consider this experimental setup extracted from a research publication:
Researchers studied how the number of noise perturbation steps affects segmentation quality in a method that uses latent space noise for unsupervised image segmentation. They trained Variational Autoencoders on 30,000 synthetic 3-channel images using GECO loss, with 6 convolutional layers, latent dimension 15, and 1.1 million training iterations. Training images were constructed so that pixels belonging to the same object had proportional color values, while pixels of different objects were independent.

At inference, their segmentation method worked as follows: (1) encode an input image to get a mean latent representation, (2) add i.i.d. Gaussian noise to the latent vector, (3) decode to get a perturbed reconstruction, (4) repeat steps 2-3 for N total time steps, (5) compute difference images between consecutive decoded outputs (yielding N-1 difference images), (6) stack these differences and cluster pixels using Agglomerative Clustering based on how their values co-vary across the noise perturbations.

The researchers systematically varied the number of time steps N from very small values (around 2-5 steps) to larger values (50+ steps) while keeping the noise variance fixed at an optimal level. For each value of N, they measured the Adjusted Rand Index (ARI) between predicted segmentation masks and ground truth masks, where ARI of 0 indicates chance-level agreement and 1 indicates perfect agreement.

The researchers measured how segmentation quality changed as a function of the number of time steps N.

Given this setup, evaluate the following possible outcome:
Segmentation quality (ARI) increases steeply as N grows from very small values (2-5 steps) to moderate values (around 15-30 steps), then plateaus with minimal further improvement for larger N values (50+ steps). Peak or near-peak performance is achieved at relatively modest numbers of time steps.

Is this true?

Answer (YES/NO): NO